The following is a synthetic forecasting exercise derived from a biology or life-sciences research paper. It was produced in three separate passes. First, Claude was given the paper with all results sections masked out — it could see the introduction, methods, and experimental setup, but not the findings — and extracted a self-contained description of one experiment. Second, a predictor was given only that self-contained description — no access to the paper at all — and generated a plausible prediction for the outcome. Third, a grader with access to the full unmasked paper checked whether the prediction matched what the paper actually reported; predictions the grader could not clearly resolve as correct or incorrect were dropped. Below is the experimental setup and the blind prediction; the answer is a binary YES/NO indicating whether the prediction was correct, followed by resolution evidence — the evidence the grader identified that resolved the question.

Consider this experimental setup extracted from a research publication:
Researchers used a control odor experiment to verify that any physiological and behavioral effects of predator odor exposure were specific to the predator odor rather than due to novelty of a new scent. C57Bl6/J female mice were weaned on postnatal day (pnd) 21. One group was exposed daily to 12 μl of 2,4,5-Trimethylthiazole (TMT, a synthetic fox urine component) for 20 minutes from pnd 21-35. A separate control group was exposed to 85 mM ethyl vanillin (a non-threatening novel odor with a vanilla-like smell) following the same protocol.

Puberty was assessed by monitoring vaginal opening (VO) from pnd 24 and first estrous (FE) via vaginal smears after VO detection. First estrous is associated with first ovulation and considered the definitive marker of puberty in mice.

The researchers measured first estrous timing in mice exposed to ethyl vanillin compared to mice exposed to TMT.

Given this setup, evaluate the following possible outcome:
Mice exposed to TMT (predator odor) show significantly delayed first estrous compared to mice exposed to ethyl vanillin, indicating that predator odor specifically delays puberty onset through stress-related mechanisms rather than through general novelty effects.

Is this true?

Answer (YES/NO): YES